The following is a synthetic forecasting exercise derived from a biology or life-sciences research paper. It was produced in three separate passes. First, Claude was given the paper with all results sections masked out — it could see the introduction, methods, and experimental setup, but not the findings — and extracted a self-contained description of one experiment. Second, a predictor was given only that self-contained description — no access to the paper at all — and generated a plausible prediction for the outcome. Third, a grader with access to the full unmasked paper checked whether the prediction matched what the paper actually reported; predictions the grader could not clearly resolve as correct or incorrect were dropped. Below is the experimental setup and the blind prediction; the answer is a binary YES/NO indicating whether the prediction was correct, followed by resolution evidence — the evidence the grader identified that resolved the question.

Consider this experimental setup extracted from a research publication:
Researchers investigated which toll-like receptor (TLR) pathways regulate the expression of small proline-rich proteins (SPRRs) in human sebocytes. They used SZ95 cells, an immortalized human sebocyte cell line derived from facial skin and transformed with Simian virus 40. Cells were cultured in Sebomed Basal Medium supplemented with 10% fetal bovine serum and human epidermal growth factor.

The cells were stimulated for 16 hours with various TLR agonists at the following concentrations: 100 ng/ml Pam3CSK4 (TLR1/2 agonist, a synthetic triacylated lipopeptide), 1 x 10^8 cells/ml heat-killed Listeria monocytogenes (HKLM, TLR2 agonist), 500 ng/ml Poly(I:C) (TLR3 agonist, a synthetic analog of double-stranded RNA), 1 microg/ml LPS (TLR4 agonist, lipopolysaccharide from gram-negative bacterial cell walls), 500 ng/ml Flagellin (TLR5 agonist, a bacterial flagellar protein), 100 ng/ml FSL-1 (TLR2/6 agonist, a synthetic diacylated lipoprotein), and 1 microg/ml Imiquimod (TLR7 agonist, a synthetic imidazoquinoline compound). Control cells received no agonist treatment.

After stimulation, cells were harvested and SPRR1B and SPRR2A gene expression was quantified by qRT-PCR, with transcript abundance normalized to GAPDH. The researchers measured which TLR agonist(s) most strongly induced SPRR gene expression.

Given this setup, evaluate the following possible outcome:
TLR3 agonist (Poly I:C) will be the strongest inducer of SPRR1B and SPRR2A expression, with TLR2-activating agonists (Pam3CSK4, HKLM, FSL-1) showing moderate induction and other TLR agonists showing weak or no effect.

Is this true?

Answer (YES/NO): NO